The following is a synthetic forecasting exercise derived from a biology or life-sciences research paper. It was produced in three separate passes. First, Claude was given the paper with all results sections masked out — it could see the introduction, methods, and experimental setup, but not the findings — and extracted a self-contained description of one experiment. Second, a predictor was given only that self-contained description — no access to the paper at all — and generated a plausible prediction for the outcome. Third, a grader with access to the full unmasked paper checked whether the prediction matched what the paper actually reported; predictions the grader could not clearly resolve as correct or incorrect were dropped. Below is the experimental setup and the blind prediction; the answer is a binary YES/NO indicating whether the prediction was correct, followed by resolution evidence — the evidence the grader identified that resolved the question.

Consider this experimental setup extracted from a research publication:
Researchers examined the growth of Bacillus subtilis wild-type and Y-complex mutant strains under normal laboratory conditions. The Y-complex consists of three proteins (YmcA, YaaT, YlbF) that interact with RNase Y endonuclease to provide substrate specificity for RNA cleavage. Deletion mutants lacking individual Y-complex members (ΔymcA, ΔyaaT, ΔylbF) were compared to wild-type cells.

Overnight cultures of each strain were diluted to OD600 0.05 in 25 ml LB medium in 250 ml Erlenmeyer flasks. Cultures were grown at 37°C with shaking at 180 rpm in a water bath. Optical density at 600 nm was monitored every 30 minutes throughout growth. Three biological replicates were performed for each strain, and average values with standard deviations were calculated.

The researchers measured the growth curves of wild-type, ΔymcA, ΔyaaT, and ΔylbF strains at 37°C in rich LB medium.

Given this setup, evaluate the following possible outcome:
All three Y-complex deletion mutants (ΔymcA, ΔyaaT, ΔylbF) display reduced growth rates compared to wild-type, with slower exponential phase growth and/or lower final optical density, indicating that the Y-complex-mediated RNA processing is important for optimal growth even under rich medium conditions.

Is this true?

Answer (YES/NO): NO